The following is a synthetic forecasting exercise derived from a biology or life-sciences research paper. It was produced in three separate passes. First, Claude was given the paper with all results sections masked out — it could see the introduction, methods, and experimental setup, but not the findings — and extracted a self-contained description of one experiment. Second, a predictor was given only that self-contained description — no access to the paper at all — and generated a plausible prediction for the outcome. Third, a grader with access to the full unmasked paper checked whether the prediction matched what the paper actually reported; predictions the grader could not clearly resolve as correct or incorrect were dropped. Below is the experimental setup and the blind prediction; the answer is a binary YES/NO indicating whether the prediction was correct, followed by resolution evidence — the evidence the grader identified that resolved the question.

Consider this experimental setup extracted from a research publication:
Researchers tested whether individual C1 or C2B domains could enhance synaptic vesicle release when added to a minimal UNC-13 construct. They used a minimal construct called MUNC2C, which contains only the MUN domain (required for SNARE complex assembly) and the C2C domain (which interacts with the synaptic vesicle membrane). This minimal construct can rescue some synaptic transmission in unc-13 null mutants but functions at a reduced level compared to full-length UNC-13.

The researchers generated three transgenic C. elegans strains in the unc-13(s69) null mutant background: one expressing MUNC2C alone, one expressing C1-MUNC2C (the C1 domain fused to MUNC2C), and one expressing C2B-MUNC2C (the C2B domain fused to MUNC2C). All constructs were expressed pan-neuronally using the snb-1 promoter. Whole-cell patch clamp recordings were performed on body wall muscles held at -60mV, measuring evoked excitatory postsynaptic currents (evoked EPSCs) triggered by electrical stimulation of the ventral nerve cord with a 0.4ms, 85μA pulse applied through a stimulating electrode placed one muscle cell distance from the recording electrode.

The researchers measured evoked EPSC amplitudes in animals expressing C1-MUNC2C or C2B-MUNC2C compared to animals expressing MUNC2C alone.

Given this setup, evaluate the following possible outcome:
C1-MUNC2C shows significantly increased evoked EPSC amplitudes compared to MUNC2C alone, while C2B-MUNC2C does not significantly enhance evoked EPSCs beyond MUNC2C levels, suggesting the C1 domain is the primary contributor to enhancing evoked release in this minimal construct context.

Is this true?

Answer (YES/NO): NO